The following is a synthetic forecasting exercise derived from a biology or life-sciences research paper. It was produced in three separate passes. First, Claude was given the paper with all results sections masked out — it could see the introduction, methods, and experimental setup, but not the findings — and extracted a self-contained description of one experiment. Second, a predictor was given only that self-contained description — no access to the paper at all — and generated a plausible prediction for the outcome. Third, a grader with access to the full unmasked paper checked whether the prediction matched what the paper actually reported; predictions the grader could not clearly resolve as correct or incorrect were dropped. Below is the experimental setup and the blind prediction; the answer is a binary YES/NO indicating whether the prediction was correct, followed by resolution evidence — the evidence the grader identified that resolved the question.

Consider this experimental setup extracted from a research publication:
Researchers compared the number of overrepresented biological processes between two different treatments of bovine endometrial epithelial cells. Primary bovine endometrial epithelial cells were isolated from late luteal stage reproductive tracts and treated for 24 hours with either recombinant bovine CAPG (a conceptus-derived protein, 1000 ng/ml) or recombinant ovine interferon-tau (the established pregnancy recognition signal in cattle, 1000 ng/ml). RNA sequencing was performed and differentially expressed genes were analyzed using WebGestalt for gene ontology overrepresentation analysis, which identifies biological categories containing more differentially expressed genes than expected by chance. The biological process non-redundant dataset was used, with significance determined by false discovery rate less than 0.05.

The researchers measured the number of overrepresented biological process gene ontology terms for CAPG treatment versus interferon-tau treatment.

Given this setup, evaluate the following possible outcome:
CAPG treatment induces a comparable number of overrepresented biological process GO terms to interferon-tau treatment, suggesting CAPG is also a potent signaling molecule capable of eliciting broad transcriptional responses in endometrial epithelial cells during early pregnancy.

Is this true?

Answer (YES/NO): NO